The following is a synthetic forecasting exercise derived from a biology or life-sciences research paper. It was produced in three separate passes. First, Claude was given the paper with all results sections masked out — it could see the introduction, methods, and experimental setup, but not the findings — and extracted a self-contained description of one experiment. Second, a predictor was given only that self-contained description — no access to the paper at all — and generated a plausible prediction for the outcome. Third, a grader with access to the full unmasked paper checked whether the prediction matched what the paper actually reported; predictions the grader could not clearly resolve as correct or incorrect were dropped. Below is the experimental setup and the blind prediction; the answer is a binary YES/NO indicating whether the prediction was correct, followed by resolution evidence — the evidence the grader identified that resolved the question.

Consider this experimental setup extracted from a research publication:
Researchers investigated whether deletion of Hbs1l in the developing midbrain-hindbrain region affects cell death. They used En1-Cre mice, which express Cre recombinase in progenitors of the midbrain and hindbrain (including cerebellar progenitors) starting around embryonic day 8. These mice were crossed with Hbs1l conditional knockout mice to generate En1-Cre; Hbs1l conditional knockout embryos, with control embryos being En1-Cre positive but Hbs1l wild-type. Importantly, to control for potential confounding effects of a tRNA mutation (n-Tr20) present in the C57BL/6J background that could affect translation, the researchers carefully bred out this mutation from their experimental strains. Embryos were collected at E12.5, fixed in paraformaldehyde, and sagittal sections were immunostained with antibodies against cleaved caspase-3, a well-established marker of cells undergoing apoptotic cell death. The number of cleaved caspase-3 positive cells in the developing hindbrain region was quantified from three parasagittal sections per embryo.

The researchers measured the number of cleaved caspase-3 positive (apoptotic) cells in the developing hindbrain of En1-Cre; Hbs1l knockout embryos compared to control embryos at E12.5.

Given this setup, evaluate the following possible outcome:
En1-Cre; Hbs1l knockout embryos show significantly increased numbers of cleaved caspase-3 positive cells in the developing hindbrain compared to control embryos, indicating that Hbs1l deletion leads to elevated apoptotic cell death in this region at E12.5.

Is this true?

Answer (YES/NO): NO